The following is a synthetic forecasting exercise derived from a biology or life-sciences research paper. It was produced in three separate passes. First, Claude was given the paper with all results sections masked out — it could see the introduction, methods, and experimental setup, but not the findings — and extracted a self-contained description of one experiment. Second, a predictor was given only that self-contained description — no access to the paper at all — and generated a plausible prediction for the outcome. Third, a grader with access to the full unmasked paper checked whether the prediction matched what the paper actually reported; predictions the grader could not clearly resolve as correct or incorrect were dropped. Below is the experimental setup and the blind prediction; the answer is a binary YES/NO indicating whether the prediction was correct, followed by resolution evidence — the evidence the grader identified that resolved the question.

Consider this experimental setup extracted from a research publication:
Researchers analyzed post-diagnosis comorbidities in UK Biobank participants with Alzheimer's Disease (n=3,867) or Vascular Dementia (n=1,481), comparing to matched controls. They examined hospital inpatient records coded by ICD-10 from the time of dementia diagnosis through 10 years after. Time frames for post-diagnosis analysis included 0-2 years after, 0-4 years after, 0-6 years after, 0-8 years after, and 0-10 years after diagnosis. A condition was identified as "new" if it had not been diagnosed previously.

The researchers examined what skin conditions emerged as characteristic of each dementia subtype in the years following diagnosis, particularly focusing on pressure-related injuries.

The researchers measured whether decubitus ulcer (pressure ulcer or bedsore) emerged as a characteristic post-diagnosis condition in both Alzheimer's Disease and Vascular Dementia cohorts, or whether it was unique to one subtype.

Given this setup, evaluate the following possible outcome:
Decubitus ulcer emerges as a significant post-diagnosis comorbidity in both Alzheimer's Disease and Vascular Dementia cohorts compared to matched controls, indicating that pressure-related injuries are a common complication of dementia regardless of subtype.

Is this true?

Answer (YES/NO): YES